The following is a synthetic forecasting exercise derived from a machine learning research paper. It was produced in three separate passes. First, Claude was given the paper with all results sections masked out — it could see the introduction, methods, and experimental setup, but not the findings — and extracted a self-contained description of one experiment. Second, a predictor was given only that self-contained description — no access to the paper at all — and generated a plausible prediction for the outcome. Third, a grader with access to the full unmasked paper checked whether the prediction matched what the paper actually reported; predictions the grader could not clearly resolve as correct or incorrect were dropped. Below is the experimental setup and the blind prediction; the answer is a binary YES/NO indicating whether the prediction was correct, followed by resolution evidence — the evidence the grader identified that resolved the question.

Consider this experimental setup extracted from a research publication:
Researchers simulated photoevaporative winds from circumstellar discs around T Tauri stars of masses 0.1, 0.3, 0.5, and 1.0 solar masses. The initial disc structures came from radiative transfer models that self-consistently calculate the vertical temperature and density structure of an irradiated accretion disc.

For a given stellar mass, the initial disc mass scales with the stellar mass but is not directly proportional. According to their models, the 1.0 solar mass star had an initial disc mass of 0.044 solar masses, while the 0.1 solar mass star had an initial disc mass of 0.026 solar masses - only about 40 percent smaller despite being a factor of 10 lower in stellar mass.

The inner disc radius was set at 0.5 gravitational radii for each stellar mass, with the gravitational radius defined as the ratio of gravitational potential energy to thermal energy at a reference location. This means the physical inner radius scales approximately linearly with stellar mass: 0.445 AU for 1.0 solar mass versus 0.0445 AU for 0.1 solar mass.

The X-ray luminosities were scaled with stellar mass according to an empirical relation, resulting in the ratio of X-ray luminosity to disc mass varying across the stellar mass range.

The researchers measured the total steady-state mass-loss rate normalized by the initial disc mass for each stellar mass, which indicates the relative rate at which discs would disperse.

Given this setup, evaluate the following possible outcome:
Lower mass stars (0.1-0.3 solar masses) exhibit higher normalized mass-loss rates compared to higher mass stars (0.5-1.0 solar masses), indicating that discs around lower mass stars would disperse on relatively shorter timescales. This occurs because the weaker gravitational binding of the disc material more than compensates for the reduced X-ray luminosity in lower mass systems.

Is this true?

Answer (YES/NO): NO